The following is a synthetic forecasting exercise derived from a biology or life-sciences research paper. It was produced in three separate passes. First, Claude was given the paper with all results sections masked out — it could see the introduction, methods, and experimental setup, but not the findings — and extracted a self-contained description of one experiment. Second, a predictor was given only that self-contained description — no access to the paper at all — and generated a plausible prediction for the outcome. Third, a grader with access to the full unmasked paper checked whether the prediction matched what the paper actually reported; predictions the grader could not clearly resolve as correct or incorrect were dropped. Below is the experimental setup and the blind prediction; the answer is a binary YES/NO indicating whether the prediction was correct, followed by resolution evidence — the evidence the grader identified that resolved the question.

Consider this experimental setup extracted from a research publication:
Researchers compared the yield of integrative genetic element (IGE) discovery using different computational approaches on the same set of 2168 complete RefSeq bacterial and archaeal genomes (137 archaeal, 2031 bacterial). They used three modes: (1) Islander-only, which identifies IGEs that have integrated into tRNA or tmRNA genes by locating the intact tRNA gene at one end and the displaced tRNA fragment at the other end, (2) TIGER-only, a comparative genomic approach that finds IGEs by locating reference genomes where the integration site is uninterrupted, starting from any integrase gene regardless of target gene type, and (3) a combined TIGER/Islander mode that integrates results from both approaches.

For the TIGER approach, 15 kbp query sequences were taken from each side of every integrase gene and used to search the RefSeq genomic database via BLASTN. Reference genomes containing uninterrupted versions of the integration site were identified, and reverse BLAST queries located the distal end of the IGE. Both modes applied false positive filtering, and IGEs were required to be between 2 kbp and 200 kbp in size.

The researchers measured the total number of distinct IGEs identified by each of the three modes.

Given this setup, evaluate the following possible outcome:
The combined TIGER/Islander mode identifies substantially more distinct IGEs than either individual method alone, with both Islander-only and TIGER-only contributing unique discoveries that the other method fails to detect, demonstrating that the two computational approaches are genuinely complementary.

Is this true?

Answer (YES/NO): YES